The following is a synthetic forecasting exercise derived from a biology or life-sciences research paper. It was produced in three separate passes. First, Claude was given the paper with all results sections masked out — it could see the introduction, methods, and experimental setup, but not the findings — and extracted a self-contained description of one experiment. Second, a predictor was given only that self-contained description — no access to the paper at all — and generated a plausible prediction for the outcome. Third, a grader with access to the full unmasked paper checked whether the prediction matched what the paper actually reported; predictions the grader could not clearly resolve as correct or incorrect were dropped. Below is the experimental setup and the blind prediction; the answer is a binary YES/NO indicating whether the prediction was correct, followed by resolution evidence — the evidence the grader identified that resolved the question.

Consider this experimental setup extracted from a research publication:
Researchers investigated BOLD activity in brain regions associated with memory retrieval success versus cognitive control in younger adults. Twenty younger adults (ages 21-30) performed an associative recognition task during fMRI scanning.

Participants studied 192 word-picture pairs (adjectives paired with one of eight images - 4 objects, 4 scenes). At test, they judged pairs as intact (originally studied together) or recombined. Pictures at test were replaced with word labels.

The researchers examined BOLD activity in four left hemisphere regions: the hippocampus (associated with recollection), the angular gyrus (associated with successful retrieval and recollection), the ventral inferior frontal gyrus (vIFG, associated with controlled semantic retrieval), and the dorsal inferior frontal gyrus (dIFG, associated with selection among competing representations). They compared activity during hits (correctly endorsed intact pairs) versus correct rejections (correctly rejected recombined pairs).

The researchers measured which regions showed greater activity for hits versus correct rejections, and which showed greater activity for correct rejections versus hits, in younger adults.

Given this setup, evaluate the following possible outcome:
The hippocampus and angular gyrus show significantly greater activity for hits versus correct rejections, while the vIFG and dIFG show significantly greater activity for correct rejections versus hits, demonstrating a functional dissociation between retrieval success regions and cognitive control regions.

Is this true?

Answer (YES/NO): NO